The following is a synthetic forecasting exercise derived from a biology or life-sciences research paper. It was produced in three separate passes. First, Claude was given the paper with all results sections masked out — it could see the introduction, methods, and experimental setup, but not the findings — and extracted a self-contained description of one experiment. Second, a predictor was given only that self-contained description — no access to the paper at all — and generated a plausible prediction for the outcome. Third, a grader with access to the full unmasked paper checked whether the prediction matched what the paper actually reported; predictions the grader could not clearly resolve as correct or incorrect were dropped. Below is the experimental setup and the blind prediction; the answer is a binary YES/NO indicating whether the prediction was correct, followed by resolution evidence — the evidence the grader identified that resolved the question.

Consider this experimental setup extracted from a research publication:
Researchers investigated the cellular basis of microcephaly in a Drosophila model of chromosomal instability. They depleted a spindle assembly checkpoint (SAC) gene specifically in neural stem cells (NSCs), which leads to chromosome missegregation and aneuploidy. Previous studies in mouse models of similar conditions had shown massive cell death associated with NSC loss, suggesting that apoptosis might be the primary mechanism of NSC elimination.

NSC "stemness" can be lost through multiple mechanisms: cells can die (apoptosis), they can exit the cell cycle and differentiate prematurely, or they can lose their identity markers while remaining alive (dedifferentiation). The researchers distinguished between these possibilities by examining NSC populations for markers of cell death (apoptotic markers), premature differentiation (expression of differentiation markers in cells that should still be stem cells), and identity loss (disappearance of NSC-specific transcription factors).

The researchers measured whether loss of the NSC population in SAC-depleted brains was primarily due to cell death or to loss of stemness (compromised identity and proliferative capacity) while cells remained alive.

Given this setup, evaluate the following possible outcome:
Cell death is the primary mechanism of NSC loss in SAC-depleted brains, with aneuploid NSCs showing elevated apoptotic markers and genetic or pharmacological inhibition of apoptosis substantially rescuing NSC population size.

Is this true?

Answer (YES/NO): NO